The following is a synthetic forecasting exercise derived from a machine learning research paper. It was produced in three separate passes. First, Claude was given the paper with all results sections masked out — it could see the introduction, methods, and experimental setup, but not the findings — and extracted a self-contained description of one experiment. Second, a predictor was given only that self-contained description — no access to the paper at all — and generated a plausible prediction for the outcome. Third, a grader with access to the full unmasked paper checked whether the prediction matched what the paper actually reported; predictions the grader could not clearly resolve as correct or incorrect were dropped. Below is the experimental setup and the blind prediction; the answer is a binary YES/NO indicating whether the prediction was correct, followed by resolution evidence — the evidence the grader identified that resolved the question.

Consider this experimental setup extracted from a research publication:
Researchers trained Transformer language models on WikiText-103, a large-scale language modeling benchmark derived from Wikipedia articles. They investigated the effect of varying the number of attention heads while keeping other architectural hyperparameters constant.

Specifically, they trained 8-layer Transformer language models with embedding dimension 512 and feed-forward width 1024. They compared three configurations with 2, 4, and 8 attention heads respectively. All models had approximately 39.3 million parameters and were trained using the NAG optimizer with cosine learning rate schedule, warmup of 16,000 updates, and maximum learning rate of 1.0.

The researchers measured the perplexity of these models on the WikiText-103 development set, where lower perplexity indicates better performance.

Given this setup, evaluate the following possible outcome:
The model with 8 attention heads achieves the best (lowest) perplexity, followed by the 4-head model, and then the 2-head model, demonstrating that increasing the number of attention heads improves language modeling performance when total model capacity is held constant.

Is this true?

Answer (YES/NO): YES